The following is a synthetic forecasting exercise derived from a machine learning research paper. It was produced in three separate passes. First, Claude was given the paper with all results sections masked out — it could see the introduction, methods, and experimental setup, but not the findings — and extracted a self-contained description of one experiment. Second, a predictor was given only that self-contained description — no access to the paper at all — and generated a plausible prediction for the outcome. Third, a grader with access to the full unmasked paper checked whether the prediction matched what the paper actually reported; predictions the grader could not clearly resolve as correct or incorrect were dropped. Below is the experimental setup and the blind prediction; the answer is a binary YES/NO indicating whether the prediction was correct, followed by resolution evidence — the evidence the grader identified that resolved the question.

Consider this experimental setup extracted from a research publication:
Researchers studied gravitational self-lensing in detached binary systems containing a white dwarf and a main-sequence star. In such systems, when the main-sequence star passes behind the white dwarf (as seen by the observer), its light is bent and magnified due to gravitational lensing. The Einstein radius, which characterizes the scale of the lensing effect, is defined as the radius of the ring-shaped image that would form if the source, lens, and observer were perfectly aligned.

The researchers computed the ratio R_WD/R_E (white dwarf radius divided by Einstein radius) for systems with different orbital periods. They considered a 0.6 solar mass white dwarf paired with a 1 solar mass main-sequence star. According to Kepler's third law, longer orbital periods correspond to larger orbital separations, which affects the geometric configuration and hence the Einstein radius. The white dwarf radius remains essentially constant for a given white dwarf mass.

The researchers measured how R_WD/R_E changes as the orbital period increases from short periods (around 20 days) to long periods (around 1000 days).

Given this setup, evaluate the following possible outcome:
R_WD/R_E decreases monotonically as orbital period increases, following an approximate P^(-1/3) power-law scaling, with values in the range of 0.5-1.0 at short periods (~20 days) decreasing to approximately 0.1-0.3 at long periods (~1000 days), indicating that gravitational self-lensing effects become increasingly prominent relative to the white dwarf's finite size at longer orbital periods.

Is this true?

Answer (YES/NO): NO